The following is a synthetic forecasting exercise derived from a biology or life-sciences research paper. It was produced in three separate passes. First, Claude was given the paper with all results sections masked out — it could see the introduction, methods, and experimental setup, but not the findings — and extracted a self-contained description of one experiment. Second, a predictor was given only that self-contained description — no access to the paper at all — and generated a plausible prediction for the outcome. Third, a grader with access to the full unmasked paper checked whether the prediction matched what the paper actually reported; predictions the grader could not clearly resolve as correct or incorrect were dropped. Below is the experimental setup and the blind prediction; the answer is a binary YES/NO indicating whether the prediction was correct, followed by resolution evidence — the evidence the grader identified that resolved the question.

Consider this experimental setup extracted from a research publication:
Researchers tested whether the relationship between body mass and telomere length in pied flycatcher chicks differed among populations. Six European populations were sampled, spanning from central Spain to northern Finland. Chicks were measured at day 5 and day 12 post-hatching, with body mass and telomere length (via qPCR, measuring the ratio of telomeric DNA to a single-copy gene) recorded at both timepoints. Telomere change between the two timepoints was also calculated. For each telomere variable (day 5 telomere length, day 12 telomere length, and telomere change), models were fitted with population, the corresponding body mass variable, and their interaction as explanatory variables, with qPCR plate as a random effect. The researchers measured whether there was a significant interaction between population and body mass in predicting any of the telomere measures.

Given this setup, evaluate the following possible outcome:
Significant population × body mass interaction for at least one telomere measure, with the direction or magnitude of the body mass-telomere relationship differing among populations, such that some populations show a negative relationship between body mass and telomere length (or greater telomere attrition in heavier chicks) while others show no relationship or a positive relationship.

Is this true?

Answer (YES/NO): YES